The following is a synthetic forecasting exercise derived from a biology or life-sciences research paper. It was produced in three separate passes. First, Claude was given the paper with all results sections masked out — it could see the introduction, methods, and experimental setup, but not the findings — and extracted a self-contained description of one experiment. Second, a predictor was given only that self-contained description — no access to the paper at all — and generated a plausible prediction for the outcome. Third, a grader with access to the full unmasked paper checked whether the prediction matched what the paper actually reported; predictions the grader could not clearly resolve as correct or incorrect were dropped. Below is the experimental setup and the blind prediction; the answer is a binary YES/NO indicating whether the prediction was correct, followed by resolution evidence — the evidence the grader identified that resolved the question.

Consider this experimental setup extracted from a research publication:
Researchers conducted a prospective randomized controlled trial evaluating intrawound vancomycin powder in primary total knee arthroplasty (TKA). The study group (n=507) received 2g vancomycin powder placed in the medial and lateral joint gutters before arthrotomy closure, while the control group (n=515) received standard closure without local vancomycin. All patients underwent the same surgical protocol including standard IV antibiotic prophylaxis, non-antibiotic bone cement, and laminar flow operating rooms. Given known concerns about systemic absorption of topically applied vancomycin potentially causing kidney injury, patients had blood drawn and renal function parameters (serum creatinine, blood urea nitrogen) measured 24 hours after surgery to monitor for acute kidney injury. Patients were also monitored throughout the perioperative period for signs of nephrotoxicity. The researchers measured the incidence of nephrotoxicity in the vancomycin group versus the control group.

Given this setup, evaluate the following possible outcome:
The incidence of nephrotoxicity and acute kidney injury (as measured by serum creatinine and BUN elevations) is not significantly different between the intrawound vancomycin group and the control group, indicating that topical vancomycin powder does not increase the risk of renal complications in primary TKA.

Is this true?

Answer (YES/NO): YES